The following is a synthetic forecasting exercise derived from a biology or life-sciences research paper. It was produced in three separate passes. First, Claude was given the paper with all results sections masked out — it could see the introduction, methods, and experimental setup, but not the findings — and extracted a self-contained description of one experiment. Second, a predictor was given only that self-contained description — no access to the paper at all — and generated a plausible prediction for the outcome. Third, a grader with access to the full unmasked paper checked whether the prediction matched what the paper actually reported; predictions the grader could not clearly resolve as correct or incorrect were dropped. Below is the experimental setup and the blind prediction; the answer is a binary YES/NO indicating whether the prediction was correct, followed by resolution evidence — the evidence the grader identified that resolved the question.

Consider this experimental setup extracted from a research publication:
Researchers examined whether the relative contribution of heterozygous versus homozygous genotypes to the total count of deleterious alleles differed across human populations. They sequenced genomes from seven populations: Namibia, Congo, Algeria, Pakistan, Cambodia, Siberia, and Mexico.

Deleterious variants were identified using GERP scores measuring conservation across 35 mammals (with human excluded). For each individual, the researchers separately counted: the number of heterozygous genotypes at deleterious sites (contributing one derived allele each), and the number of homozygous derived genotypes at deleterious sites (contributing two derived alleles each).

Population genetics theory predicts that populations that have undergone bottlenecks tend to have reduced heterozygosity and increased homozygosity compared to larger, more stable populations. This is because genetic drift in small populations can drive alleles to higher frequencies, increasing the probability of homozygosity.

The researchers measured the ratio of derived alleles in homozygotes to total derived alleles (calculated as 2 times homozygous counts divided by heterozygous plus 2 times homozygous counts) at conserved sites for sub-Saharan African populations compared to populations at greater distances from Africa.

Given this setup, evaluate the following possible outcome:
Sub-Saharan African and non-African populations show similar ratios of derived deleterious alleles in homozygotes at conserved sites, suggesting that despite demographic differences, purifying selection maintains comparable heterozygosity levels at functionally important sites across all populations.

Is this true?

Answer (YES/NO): NO